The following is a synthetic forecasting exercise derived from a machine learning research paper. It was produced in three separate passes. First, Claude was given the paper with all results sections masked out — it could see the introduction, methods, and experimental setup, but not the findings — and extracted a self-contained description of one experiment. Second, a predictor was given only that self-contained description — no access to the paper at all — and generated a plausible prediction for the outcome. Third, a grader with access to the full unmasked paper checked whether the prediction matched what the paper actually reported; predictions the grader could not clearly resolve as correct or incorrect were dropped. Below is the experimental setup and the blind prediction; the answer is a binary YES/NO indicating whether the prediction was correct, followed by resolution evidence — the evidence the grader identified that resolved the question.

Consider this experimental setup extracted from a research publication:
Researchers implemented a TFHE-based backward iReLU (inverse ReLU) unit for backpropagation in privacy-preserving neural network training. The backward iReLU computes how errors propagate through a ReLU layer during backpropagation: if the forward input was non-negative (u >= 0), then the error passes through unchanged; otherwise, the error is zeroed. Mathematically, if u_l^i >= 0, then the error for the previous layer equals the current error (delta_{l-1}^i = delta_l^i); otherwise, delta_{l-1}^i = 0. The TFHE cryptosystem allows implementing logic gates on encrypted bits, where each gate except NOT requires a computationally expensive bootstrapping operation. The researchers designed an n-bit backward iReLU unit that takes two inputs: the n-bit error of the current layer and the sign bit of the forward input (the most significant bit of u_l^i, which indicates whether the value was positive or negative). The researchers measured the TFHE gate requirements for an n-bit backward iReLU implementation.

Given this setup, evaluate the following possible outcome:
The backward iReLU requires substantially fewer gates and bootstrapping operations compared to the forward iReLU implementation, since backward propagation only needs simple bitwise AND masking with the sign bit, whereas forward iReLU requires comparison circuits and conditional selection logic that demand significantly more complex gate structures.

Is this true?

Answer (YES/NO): NO